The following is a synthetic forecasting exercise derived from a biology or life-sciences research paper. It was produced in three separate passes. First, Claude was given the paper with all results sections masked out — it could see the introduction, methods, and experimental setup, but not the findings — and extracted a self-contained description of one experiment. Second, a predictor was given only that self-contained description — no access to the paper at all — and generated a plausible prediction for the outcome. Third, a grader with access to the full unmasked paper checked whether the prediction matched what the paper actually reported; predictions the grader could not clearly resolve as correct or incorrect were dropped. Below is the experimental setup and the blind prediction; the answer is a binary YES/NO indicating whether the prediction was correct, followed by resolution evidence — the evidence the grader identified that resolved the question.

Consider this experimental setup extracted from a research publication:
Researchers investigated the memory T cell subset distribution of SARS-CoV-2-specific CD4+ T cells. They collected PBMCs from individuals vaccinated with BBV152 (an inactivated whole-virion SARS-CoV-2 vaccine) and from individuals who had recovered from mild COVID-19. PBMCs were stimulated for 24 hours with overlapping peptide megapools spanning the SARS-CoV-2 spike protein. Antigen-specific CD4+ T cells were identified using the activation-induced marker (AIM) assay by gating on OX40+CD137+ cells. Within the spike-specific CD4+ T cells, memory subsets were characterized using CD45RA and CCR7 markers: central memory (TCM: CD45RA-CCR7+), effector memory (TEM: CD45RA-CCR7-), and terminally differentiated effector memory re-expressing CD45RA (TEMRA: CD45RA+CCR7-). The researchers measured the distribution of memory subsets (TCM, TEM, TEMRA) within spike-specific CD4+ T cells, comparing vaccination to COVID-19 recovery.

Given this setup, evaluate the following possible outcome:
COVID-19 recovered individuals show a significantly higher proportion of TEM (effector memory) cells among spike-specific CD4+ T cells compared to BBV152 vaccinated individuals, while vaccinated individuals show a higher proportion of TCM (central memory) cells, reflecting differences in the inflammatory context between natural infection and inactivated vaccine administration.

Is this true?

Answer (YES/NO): NO